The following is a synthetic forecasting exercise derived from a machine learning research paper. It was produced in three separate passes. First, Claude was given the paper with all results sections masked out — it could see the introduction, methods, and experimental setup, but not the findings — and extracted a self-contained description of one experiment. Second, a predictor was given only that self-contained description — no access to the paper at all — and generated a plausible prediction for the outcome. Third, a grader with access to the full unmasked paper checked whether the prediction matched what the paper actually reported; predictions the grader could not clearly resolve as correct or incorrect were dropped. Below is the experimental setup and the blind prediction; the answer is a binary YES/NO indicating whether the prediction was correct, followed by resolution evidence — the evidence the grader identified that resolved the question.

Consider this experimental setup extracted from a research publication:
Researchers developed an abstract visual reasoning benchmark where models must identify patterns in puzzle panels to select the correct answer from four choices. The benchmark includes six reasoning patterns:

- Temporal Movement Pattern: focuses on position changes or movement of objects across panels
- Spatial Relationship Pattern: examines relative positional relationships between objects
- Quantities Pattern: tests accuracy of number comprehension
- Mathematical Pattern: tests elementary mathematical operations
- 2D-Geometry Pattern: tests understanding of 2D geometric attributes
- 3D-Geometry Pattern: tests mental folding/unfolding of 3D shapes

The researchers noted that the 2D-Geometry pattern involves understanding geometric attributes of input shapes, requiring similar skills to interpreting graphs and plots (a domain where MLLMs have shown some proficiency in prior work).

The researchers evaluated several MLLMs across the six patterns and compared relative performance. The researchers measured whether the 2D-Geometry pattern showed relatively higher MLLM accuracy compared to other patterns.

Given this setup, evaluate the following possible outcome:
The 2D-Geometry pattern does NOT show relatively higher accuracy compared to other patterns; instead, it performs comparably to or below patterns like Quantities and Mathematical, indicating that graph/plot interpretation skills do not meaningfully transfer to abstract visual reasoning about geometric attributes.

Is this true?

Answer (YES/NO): NO